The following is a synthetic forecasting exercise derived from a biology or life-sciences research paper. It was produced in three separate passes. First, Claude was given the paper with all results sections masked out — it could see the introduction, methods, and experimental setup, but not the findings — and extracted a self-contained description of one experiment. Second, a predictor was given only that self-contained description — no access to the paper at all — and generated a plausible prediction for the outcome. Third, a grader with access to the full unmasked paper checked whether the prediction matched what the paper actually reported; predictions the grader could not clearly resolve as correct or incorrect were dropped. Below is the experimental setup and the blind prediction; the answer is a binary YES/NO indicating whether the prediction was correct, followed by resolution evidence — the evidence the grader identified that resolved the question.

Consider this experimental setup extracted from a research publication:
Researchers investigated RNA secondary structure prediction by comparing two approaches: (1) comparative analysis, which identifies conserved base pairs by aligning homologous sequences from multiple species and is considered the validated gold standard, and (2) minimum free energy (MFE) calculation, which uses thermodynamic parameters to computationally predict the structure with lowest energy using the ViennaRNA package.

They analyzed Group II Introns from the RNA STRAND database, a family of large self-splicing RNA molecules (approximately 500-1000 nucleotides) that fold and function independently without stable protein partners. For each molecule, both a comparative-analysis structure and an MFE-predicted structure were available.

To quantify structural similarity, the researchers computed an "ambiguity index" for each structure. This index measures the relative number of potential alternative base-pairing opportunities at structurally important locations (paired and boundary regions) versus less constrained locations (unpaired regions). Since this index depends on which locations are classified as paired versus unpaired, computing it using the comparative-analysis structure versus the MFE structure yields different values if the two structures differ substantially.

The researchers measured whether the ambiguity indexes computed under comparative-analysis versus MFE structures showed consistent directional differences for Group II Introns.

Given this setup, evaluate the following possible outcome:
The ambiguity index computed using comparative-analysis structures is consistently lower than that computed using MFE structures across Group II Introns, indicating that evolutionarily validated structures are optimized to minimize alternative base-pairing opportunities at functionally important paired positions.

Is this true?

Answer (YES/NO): YES